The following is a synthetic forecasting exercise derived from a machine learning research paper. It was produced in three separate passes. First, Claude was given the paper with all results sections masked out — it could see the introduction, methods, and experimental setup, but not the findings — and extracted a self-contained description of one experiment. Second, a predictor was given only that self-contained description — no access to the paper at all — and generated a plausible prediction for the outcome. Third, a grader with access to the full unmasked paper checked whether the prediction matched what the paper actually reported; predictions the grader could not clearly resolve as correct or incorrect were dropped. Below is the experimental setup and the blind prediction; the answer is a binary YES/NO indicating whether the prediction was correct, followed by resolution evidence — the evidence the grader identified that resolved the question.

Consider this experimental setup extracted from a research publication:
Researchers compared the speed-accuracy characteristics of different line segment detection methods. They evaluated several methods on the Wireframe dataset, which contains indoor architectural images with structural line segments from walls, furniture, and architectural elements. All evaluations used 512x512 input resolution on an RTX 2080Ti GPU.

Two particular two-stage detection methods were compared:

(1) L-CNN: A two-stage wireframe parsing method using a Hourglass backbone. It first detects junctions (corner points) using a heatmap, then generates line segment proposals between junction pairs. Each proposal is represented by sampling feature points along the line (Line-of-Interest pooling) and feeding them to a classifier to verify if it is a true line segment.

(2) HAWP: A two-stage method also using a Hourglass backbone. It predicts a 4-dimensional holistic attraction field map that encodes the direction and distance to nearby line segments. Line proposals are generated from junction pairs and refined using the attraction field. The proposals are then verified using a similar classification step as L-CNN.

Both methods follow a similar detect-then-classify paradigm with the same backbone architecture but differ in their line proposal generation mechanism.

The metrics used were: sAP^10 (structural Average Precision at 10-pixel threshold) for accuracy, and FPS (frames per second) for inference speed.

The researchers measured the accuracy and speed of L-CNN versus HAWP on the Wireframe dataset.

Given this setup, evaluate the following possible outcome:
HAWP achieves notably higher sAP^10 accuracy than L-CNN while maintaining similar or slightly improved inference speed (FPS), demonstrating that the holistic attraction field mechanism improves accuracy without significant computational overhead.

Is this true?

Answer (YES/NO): NO